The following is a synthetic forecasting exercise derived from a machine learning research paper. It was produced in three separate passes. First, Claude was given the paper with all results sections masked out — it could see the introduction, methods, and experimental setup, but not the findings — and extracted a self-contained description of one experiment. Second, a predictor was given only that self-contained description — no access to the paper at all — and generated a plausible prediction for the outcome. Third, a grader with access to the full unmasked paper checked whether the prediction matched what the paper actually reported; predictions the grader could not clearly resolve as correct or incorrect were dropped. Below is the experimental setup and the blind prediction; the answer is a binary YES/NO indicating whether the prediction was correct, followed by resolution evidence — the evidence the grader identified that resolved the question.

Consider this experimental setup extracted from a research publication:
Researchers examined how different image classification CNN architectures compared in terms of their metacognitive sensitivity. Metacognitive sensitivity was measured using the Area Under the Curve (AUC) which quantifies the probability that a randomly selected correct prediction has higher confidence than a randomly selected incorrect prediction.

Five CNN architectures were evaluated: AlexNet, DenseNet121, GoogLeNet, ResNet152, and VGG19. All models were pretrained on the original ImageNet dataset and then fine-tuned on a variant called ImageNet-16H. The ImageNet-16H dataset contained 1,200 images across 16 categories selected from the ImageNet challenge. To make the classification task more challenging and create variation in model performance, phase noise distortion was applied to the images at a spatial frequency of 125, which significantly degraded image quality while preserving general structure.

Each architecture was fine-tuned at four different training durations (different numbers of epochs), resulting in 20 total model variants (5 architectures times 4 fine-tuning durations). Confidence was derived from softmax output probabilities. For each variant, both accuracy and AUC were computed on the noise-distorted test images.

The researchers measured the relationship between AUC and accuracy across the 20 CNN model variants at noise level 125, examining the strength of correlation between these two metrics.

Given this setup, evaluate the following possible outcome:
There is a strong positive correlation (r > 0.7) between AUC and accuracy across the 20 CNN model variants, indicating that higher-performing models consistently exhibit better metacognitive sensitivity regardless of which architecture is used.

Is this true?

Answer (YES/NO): YES